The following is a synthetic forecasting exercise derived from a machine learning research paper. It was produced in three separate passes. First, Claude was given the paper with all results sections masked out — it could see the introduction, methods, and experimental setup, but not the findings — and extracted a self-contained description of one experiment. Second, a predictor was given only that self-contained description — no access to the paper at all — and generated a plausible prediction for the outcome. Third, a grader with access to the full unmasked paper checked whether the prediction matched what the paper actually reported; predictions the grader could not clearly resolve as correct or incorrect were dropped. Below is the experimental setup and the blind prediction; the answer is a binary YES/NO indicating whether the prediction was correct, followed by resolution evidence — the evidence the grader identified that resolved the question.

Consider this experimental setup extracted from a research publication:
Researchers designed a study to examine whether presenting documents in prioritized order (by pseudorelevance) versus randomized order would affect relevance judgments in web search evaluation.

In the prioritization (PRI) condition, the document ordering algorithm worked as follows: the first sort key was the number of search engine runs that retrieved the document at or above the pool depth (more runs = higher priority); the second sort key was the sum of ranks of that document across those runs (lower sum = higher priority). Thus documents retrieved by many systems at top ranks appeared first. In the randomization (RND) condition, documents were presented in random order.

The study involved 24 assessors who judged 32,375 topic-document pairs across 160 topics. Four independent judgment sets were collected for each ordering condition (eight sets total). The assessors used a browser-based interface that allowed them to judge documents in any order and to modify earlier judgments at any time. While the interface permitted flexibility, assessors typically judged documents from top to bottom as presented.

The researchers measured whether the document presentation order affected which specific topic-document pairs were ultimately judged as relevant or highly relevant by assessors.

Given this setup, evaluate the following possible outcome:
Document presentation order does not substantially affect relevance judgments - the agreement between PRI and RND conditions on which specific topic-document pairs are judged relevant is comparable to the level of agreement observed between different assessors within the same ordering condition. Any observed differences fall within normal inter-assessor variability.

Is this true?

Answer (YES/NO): NO